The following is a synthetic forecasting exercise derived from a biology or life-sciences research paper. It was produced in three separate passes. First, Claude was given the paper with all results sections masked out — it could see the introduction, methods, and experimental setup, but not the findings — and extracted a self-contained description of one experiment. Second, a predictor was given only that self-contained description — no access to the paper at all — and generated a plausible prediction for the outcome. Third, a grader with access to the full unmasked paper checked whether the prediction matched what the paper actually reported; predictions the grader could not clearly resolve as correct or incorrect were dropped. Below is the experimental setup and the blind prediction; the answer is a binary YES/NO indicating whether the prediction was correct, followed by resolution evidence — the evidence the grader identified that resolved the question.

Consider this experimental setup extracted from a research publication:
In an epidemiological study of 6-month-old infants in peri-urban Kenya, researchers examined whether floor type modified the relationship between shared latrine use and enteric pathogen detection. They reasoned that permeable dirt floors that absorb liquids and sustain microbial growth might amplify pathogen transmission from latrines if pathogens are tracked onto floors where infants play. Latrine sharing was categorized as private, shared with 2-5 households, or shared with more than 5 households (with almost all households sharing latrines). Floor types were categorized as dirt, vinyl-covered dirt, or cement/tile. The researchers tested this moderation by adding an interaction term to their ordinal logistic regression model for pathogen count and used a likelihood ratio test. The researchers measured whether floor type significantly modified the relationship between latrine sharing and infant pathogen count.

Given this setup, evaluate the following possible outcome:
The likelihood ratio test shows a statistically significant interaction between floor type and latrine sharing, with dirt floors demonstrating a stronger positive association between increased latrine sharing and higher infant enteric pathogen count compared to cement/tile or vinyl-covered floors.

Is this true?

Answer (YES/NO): NO